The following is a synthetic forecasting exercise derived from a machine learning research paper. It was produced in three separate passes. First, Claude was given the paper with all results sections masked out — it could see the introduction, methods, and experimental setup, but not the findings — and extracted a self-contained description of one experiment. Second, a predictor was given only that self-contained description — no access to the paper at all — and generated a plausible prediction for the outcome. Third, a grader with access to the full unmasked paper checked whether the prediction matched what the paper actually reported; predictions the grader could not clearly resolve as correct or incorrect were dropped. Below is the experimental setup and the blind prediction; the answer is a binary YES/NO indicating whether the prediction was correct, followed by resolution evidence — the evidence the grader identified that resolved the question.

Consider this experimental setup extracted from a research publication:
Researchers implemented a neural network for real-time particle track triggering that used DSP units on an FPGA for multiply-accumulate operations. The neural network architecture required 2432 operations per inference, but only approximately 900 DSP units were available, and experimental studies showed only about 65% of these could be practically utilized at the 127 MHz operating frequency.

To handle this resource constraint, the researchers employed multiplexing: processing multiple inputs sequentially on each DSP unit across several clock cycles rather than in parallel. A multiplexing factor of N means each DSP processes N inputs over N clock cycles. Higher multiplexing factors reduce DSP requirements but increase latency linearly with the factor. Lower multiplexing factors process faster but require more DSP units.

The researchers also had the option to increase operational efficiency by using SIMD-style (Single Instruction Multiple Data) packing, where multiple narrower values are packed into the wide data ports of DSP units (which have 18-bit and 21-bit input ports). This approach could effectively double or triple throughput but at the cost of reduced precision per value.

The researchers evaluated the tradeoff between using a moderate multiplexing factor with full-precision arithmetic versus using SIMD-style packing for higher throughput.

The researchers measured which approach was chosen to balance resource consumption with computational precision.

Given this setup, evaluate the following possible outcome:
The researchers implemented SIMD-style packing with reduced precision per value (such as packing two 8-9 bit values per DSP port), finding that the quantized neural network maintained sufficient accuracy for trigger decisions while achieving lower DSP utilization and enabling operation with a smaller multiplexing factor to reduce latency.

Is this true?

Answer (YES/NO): NO